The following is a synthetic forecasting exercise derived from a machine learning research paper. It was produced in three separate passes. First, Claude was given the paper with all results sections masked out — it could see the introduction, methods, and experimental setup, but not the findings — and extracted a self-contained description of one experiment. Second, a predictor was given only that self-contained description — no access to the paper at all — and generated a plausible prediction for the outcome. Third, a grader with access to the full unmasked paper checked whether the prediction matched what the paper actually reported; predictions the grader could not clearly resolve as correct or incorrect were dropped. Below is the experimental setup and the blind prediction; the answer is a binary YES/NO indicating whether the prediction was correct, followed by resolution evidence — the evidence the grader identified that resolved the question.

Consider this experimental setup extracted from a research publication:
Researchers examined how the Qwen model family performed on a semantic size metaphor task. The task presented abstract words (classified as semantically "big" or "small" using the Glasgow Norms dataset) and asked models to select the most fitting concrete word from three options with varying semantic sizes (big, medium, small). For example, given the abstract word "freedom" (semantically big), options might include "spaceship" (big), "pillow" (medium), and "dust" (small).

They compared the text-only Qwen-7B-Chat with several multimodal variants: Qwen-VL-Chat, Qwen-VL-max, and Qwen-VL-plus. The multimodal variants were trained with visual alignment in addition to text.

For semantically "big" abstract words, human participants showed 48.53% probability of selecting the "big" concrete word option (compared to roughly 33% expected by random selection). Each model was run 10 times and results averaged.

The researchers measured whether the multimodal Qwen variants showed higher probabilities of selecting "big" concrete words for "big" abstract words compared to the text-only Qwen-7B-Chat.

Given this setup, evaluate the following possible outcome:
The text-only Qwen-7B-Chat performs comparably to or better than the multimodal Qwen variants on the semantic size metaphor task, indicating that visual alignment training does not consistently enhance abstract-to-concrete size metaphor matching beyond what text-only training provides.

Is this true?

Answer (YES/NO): NO